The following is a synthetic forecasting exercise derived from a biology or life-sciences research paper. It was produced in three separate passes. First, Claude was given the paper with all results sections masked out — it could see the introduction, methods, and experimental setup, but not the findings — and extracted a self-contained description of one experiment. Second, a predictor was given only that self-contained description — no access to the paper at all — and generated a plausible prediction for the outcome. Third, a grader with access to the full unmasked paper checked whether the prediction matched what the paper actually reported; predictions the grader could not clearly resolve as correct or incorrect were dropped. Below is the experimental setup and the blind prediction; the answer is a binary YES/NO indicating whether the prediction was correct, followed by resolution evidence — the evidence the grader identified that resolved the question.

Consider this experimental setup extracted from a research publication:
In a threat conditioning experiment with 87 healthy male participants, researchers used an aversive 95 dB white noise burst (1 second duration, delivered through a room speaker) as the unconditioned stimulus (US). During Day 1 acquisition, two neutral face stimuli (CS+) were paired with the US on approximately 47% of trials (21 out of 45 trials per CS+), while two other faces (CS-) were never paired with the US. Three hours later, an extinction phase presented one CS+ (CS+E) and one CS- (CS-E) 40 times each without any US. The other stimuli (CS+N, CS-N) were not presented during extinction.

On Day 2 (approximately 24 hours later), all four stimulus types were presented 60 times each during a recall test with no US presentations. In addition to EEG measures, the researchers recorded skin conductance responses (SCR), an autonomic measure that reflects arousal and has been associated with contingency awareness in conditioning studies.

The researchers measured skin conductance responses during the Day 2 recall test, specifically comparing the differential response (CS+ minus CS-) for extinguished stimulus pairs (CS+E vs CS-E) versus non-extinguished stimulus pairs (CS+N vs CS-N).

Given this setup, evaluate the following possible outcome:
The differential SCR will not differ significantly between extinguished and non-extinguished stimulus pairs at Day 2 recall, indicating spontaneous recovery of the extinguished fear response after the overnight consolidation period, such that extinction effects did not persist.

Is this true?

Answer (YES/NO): NO